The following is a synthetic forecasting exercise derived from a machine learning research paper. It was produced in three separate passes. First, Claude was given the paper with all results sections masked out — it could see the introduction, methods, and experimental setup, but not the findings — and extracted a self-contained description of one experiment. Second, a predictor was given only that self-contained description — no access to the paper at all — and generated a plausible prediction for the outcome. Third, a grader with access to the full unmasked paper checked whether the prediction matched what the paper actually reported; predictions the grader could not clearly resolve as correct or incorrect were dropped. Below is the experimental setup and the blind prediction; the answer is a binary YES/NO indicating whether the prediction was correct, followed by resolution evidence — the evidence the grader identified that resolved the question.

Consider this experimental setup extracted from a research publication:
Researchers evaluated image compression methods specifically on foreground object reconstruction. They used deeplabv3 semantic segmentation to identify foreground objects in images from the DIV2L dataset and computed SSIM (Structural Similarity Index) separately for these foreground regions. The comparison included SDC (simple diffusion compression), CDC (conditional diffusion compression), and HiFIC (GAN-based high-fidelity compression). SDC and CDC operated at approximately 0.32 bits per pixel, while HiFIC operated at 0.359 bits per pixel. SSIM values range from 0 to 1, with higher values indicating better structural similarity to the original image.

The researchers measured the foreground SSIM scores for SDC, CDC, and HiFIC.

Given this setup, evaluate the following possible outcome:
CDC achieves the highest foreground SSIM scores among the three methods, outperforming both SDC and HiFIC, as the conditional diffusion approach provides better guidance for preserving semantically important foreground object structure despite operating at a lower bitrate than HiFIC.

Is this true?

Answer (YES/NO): NO